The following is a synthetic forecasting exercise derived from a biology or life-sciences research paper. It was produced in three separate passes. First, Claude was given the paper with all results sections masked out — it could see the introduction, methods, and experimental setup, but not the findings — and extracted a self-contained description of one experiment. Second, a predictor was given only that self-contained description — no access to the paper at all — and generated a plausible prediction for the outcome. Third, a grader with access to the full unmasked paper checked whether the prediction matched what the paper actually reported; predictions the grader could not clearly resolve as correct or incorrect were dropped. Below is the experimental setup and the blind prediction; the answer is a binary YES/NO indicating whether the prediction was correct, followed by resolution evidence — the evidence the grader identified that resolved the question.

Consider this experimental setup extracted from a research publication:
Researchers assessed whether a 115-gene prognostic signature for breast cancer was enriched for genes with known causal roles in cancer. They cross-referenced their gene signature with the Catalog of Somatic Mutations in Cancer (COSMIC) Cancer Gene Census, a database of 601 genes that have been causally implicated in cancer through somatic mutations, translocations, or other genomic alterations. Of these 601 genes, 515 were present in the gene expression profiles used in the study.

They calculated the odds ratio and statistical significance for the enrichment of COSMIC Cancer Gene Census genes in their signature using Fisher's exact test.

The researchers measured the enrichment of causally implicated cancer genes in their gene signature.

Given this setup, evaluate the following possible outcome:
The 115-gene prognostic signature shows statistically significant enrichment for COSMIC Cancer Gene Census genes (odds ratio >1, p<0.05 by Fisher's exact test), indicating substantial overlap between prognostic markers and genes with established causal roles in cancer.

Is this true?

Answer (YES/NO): YES